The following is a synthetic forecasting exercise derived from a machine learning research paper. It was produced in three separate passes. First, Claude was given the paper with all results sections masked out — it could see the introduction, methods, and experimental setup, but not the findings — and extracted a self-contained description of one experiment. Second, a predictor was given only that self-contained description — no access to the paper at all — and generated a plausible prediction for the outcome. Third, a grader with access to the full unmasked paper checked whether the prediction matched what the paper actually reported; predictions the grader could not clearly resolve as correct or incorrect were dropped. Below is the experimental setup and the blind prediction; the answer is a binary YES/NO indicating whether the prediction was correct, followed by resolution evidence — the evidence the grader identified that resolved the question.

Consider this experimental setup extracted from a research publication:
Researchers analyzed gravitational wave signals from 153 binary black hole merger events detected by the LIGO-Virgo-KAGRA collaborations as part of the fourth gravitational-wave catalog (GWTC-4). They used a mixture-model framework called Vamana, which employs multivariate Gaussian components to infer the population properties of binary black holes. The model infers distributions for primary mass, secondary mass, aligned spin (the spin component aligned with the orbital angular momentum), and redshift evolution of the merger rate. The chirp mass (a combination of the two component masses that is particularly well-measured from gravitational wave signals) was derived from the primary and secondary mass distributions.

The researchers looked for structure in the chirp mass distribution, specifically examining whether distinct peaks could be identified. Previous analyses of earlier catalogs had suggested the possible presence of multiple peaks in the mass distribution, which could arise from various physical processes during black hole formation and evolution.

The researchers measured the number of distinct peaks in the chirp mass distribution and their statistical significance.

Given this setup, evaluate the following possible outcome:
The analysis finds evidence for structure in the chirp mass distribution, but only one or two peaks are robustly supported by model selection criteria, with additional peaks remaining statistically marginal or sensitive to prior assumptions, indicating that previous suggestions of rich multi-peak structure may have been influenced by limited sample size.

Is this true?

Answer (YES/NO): NO